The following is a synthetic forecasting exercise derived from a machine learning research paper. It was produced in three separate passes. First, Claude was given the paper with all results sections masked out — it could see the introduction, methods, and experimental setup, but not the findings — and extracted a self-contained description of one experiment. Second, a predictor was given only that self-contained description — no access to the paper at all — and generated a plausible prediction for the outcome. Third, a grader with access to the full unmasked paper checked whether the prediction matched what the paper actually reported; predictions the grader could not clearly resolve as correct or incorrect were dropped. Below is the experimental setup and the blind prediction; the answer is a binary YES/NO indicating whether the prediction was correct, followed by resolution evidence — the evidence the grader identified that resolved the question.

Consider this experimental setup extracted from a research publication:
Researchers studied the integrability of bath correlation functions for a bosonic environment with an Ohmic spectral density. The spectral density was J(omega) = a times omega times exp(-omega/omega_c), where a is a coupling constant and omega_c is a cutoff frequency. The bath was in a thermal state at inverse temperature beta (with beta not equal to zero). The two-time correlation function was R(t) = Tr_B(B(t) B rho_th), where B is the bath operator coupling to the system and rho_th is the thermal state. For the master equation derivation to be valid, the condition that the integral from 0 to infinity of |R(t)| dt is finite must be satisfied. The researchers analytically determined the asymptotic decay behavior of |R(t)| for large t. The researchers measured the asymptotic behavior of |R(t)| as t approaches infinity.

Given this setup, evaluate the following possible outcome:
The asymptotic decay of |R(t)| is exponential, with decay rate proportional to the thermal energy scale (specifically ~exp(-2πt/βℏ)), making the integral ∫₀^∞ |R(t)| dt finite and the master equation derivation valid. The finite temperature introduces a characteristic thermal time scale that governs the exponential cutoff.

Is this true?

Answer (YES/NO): NO